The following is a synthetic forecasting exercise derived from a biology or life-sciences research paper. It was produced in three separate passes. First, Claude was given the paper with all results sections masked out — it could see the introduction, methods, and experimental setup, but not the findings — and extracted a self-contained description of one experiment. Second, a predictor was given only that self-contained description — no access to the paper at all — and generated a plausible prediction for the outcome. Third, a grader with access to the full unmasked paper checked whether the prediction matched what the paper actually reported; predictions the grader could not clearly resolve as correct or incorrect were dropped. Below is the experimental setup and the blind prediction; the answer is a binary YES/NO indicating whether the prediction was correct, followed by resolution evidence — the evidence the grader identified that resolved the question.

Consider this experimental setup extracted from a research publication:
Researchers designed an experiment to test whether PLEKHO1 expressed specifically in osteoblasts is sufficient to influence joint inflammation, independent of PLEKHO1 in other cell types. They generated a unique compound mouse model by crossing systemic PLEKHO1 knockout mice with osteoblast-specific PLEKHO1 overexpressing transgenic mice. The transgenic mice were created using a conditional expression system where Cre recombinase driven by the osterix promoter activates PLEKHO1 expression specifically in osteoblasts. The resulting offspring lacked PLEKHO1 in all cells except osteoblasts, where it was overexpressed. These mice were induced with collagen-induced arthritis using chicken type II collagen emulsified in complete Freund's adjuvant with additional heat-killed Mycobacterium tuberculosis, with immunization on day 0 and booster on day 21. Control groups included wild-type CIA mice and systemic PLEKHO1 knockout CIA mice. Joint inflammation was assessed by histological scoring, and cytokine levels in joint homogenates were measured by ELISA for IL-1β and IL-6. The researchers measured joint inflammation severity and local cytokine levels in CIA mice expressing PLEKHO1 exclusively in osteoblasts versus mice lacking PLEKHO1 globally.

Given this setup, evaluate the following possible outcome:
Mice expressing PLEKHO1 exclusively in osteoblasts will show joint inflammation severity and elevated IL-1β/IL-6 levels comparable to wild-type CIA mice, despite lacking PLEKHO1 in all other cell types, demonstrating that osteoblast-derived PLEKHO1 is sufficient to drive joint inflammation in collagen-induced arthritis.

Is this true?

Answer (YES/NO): NO